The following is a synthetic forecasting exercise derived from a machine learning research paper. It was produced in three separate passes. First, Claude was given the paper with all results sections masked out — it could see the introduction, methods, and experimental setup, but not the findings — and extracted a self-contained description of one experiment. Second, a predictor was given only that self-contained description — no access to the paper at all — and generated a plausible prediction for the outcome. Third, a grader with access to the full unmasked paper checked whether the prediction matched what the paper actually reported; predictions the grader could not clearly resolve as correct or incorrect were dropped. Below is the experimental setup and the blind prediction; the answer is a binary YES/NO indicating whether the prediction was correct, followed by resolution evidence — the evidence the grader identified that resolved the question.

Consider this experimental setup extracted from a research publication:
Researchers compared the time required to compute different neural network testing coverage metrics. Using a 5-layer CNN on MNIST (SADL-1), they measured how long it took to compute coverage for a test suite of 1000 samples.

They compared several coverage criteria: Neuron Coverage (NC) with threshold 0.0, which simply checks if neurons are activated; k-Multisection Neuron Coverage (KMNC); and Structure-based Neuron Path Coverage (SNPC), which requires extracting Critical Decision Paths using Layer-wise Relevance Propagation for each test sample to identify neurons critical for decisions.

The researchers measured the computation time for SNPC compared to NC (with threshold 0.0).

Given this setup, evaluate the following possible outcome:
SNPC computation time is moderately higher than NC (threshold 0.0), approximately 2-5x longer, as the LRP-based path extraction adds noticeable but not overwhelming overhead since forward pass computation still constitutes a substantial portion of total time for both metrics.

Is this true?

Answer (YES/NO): NO